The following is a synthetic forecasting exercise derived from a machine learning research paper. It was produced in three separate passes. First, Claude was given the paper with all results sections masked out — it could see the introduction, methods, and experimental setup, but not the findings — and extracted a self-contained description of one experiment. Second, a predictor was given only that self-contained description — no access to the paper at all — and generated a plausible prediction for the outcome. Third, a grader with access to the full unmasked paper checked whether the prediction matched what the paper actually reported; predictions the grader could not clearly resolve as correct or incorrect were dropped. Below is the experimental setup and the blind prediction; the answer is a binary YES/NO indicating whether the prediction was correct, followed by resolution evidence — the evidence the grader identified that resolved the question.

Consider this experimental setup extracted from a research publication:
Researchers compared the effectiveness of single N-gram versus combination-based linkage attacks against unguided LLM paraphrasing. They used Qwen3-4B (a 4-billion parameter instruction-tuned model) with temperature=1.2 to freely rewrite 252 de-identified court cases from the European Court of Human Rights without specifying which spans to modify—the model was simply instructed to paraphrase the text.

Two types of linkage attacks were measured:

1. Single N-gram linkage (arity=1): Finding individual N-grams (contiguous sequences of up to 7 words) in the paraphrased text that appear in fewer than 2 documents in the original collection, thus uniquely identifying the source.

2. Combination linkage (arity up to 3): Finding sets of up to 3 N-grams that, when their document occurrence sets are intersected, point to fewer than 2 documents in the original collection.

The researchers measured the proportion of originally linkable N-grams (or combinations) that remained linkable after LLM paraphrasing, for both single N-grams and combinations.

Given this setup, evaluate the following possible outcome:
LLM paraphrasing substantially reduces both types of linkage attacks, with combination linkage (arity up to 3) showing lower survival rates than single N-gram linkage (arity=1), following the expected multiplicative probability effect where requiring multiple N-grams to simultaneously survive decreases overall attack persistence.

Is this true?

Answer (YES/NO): NO